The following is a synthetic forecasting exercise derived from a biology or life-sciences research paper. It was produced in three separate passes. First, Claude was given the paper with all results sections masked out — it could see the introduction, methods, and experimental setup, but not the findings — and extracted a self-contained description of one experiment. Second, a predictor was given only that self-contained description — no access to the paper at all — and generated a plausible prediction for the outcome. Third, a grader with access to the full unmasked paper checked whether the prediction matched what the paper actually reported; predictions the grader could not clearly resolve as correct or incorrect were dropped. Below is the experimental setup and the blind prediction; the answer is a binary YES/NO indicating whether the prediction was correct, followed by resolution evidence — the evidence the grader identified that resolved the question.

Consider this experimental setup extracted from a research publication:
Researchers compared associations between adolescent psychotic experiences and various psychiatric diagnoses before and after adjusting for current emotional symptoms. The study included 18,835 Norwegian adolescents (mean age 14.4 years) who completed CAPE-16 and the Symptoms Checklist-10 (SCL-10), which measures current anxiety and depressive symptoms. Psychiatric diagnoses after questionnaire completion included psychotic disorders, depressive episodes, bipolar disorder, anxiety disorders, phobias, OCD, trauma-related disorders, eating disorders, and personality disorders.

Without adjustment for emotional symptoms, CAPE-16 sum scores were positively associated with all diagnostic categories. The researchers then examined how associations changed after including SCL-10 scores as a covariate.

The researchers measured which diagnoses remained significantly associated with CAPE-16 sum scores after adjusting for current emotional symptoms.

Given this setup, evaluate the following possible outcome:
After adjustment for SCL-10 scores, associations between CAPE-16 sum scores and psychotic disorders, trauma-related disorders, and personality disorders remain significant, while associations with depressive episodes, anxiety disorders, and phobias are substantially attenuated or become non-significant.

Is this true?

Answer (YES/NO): NO